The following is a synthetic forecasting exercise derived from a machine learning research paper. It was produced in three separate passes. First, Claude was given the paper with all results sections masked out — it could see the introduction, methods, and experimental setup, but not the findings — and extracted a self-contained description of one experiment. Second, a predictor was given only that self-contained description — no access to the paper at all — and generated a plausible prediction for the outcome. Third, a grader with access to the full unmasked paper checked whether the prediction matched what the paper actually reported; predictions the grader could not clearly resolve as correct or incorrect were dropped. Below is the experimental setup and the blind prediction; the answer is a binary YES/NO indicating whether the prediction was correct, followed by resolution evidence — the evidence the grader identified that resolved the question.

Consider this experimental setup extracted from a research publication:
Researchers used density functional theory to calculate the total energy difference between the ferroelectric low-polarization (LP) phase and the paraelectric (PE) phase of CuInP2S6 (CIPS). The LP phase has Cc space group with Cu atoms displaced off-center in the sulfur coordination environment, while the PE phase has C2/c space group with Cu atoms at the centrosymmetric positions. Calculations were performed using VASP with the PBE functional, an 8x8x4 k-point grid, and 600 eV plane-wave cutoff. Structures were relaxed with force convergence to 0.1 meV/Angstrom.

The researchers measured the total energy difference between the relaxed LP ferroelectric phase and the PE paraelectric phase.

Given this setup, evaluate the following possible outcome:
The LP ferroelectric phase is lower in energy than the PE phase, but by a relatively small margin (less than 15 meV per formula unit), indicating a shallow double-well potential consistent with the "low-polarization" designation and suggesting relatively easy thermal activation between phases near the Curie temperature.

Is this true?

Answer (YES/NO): NO